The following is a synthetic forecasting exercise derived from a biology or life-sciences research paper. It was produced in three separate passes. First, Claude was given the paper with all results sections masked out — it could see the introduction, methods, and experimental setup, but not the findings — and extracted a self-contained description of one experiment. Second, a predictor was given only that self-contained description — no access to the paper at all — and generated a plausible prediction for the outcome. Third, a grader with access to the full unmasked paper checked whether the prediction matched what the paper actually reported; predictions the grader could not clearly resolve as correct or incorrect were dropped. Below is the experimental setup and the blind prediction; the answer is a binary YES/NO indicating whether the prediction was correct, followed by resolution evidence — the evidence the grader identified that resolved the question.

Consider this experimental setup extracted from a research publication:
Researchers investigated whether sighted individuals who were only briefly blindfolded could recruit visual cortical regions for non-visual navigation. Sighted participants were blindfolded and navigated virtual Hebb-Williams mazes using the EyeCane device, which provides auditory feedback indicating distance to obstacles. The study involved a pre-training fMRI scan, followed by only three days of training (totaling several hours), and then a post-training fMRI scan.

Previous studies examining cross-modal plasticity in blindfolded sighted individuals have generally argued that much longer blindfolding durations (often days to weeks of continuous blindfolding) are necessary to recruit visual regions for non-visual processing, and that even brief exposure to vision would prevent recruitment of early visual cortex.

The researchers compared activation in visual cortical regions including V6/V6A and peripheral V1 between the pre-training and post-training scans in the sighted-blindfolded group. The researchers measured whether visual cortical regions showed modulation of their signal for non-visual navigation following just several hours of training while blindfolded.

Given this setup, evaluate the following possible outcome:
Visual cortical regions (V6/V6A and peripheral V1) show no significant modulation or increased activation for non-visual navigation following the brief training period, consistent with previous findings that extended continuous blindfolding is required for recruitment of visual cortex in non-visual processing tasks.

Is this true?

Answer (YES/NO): NO